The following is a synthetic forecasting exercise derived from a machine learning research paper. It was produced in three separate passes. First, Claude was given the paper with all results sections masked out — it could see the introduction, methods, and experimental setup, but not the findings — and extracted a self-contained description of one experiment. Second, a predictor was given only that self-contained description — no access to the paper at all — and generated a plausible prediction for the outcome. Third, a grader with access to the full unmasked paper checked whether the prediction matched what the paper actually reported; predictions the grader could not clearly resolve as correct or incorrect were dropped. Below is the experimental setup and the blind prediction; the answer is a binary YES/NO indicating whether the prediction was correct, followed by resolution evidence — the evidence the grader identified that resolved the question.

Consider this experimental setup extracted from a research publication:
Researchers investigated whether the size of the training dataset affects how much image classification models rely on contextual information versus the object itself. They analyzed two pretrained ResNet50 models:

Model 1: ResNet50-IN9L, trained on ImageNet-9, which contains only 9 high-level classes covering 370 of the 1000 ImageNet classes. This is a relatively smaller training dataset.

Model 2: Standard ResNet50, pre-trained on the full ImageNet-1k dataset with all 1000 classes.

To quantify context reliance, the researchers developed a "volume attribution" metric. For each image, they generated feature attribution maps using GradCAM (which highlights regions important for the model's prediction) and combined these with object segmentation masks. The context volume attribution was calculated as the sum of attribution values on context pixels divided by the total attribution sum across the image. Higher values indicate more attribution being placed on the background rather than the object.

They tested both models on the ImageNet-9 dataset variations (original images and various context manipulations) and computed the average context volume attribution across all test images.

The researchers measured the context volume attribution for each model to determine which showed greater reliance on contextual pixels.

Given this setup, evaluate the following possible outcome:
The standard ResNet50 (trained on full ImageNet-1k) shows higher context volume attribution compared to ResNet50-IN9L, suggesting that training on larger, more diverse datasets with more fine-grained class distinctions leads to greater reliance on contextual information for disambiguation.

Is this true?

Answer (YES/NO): NO